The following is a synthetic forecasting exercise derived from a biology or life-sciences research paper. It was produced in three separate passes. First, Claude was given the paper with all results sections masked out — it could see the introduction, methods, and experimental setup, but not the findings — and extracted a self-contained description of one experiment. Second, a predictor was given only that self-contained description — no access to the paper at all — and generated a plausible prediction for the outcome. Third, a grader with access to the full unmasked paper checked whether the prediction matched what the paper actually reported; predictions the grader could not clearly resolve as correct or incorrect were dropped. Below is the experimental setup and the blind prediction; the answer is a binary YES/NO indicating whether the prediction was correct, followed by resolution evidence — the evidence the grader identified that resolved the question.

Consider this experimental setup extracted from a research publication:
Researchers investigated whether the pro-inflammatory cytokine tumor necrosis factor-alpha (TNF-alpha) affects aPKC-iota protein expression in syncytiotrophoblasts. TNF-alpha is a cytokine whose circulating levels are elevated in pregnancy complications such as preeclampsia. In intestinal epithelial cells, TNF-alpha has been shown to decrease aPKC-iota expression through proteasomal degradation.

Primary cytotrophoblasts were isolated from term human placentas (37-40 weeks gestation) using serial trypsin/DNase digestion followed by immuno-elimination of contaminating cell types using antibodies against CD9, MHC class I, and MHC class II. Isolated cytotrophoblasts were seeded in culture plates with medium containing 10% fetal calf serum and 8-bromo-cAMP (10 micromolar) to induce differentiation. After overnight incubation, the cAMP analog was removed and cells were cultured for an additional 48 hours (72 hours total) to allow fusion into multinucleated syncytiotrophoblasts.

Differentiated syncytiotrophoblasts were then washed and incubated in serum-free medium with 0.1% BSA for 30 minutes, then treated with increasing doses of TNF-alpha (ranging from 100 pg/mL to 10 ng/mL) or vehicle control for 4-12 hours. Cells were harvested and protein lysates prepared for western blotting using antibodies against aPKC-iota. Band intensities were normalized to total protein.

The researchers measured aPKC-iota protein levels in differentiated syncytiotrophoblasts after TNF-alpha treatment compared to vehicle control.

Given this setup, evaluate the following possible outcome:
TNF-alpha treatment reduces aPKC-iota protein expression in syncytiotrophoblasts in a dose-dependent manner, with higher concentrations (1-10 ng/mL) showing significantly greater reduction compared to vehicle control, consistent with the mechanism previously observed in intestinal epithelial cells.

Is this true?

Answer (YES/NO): YES